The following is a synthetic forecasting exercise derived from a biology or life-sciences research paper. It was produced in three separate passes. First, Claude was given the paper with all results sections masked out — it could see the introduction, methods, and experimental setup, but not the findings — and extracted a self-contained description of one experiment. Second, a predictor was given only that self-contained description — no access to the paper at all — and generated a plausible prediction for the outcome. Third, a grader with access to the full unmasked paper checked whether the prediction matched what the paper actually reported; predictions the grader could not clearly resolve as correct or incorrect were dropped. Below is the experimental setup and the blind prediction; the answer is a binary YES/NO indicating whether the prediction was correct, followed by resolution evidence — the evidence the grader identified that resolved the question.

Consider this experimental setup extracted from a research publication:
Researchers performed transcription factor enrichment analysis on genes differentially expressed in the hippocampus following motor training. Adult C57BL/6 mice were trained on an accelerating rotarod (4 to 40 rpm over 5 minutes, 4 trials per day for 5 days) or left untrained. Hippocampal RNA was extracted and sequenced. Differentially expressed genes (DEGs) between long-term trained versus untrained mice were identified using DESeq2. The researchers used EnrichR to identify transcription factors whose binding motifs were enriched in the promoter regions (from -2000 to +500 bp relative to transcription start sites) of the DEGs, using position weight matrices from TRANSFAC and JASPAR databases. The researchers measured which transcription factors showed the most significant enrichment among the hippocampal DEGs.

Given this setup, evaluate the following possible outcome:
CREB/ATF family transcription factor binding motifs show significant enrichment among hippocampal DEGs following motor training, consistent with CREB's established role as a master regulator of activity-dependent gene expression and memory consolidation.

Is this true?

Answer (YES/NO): NO